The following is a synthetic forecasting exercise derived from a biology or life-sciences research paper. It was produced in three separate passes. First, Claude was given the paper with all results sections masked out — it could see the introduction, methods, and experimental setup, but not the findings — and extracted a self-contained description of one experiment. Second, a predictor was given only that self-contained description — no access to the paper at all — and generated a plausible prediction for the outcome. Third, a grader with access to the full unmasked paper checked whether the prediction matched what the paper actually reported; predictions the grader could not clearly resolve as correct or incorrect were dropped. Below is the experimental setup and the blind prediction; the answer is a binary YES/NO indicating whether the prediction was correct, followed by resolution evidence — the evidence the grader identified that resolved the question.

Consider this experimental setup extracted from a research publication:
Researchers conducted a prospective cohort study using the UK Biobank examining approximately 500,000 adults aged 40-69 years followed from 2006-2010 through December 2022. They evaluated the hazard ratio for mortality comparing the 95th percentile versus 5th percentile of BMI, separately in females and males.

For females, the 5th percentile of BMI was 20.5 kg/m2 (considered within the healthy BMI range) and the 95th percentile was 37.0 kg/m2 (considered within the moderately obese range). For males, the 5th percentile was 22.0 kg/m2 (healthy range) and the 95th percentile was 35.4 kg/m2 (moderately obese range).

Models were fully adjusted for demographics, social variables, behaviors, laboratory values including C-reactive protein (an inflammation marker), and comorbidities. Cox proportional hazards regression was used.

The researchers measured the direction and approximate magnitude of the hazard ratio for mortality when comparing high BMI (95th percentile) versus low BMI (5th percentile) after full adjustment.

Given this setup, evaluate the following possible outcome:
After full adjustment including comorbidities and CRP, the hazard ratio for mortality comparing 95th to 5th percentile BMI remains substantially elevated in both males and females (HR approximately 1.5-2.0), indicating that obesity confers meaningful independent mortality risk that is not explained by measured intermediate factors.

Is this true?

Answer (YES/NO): NO